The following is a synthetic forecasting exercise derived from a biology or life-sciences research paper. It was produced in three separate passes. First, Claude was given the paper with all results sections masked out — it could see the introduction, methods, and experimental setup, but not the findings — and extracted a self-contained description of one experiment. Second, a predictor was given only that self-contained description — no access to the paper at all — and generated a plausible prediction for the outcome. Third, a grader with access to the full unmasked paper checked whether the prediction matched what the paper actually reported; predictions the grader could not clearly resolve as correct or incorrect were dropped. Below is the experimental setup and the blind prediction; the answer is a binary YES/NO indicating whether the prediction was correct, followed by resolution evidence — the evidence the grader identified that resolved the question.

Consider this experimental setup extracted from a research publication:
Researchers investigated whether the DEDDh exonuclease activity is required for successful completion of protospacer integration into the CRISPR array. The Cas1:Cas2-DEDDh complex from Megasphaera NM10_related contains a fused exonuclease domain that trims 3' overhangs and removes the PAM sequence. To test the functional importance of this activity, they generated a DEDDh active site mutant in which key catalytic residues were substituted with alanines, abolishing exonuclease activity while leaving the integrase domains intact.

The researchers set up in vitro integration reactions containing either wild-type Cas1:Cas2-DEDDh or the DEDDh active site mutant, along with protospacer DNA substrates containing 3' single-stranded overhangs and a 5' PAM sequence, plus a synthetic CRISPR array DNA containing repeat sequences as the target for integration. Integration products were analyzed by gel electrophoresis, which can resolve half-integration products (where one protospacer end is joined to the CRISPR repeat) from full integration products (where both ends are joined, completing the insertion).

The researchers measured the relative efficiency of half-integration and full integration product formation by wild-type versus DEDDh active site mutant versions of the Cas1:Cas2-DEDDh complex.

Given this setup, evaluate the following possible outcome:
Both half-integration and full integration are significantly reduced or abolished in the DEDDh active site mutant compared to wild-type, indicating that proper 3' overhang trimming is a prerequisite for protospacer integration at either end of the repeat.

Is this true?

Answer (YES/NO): NO